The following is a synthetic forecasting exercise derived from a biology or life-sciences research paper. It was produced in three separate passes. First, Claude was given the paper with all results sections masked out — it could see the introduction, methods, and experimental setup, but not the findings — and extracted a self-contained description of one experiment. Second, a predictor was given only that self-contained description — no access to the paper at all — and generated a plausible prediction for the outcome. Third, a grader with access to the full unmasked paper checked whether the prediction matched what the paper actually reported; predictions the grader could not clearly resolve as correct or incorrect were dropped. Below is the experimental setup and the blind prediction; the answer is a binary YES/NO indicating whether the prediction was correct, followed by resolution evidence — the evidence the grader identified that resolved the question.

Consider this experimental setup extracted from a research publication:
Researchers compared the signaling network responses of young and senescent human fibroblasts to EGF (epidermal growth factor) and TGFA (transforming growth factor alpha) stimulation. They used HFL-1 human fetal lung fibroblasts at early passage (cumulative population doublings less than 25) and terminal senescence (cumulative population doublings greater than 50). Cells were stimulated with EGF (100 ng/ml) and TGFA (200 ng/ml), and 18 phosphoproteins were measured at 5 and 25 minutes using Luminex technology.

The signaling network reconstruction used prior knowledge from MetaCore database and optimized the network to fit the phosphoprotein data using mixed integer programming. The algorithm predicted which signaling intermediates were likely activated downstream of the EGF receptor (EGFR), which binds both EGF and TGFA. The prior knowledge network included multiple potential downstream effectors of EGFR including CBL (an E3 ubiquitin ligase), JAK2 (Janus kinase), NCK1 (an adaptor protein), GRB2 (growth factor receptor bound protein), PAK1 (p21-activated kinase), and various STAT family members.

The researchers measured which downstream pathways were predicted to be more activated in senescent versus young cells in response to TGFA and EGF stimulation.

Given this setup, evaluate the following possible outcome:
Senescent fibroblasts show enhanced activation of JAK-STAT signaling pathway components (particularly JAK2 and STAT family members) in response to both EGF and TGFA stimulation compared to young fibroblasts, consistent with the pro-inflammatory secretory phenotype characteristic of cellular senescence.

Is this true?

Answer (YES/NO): NO